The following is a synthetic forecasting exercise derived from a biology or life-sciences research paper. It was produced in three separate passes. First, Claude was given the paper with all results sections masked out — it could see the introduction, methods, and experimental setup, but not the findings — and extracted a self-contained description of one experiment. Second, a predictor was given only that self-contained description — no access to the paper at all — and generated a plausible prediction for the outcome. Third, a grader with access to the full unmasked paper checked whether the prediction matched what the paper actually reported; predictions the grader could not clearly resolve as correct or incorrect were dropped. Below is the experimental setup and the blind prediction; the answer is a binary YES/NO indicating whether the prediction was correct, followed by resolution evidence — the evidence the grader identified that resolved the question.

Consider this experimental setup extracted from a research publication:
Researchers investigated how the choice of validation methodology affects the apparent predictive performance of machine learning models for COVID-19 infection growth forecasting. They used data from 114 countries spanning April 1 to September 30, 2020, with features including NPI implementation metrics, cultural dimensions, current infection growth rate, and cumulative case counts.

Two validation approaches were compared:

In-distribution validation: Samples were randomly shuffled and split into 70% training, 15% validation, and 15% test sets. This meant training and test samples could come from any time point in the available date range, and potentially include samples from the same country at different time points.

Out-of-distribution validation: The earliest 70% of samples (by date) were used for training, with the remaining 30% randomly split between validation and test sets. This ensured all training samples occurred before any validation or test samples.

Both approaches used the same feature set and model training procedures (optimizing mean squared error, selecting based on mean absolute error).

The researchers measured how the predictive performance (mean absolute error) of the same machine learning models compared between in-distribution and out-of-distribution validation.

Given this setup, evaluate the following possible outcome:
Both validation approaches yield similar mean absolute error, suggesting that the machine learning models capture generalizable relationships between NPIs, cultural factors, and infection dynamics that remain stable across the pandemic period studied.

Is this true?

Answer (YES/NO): NO